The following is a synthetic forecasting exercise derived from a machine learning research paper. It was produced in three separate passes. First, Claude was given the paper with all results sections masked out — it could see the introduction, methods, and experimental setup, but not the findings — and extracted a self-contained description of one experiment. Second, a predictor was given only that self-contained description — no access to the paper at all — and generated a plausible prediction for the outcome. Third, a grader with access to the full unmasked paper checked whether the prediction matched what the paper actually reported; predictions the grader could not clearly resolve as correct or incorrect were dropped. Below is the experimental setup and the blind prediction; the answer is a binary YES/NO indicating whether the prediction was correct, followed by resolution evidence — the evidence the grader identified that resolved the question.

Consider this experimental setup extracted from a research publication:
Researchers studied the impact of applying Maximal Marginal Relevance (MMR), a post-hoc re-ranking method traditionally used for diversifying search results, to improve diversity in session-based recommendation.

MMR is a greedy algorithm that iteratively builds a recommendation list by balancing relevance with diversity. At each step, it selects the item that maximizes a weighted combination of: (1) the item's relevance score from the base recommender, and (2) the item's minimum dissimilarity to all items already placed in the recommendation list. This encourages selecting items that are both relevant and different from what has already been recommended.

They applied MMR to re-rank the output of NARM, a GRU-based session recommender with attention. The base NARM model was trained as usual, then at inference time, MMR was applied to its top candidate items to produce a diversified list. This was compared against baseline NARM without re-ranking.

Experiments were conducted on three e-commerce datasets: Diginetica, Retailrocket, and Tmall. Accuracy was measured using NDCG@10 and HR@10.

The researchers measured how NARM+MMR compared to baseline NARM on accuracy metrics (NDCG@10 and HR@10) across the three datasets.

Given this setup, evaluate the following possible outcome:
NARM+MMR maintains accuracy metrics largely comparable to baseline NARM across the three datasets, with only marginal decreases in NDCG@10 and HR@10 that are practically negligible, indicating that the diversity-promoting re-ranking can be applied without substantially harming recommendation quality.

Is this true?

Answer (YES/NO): NO